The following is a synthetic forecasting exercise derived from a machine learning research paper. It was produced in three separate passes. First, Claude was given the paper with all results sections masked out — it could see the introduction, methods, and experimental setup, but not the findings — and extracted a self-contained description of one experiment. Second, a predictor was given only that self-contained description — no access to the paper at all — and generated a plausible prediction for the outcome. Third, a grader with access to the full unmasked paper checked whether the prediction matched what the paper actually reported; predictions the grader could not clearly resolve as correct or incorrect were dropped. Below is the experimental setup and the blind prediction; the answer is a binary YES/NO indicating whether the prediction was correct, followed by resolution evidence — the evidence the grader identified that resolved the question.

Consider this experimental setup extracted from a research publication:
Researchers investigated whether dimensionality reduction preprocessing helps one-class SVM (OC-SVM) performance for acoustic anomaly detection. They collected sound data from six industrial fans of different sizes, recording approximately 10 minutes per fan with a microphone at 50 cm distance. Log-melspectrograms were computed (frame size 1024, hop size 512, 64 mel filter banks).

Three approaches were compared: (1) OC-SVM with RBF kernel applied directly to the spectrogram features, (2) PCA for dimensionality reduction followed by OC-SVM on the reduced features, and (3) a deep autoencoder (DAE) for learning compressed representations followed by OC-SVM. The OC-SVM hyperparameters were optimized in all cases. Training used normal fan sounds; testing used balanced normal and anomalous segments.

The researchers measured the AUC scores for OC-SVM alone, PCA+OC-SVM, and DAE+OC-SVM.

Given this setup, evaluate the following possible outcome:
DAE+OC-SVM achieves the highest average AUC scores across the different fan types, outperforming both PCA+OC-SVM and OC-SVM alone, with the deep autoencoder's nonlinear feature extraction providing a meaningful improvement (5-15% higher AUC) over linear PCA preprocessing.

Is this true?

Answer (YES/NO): NO